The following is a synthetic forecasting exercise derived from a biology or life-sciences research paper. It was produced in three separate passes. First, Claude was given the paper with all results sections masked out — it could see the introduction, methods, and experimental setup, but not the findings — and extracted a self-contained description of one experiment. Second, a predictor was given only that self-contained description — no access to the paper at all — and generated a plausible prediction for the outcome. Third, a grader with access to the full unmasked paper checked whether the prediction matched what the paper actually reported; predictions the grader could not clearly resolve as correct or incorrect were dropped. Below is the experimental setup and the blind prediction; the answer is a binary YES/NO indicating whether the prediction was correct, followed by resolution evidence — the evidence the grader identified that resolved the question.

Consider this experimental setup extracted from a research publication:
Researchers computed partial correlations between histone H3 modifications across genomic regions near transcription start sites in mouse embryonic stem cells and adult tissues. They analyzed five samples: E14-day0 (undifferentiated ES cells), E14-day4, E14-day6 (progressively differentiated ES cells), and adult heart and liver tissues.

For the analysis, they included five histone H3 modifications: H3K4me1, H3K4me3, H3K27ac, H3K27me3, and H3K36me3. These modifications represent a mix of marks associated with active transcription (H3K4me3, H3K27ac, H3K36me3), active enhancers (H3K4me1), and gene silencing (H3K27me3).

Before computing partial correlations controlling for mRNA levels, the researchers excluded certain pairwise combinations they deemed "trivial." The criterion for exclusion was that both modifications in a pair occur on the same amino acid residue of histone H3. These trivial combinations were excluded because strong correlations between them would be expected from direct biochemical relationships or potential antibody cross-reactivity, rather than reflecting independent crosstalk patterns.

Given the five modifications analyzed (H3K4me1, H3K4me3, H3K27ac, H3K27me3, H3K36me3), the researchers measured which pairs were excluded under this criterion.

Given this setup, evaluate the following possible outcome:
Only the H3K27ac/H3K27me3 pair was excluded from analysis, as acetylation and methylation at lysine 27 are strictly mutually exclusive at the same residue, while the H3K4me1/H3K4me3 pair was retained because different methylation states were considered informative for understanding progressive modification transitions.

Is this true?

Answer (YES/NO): NO